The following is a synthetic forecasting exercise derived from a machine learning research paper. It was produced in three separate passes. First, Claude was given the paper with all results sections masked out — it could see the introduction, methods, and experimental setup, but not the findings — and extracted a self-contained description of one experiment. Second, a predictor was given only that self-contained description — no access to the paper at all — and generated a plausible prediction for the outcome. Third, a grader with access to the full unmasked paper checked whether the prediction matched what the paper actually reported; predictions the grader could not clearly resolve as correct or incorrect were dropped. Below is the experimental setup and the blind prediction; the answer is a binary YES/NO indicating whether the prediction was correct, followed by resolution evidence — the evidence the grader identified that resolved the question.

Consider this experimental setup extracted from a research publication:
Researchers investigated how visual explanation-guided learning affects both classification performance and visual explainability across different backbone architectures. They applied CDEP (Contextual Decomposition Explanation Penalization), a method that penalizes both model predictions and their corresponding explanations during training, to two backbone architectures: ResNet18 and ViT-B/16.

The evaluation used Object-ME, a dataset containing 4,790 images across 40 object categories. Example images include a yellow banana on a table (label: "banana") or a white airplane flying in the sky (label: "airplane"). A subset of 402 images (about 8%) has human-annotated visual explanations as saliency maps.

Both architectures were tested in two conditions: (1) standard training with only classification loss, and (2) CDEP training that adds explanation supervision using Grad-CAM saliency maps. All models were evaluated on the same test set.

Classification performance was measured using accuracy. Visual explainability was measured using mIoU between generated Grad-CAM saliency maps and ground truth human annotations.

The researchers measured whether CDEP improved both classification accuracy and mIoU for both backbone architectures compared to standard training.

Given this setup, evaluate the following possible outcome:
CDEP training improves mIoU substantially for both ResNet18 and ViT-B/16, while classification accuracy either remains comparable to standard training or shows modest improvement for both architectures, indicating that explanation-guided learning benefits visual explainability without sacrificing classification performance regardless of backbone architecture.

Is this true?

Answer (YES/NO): NO